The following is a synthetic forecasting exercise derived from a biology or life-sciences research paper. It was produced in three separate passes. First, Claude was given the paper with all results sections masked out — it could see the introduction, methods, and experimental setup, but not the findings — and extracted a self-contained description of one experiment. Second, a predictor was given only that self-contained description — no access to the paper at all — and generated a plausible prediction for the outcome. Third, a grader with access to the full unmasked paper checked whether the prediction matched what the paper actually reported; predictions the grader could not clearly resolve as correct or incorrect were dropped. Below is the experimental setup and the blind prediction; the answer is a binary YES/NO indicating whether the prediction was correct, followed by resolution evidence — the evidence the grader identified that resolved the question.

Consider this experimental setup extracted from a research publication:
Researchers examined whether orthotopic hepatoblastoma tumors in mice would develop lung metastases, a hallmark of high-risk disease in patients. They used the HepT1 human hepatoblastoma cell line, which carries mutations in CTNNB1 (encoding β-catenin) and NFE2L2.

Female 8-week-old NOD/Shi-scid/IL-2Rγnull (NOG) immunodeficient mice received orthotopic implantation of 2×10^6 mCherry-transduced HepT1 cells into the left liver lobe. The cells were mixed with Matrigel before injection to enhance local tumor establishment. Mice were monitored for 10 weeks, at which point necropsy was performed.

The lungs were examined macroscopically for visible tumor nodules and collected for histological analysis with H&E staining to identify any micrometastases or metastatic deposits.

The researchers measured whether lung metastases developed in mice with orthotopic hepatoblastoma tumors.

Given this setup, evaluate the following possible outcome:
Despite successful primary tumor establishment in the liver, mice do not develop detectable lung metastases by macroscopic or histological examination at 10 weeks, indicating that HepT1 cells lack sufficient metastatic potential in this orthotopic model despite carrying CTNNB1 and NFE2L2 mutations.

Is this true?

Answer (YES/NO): NO